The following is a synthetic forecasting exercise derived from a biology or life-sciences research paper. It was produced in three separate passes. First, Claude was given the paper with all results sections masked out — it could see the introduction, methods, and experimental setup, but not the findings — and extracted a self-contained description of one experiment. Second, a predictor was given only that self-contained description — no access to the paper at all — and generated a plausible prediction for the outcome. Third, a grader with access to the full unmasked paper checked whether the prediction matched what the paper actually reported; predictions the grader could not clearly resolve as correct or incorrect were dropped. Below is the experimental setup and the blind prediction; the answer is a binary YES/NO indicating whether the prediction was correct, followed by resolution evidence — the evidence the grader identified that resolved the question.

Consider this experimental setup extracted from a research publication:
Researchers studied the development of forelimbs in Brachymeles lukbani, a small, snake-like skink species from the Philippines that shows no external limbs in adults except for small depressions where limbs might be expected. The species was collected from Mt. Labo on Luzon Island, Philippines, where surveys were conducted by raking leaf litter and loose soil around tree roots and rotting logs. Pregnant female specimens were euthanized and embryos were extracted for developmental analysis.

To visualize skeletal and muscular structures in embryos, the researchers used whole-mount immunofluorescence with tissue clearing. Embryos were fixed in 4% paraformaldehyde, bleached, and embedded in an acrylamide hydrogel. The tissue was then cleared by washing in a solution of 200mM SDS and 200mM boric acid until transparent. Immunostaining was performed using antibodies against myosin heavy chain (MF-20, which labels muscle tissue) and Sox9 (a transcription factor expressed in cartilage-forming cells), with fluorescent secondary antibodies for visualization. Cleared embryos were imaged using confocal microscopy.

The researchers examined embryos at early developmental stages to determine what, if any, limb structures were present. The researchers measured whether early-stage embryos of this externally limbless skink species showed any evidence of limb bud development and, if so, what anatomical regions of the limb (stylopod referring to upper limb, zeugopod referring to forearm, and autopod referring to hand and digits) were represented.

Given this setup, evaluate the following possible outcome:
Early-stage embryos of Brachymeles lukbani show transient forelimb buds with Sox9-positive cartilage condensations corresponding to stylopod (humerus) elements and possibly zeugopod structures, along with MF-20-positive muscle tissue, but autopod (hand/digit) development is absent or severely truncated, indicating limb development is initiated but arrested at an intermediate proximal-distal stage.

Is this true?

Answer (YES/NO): YES